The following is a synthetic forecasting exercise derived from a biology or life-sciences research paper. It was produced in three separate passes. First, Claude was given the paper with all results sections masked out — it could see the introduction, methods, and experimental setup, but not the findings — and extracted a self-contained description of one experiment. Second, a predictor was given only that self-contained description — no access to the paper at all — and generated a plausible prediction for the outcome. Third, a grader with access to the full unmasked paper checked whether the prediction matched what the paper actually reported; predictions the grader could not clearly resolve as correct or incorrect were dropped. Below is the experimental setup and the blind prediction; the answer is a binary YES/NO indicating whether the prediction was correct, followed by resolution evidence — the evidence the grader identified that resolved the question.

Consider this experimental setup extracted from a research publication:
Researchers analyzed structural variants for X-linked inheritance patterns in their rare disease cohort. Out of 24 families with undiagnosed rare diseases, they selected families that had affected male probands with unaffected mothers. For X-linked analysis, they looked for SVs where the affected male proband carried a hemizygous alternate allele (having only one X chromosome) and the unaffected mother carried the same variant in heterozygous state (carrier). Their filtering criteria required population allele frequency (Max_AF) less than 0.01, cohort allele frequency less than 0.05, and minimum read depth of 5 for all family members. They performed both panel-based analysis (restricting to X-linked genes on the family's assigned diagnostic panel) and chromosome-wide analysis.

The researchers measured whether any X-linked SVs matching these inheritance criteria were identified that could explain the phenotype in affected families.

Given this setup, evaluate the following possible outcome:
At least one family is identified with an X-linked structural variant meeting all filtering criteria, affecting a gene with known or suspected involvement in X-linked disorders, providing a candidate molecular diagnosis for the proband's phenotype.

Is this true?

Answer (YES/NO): NO